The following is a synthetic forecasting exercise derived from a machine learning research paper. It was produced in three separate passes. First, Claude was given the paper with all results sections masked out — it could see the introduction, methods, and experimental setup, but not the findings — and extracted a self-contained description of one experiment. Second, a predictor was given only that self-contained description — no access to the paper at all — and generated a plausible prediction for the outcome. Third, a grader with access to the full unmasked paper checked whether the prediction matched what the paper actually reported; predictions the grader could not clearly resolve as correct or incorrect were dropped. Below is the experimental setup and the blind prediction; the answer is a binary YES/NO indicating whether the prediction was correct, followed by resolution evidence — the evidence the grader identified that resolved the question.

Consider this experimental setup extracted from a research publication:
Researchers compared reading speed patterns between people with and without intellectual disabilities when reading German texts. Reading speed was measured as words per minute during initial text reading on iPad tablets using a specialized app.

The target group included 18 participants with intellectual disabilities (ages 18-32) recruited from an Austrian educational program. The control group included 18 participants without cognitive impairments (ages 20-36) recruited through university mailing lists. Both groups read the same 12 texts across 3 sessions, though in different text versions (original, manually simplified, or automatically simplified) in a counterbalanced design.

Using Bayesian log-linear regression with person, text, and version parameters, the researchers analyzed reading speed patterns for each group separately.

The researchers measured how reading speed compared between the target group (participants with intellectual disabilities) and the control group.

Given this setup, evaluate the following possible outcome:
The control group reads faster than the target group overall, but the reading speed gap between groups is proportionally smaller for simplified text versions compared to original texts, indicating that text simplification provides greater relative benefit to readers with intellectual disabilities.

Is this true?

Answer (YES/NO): NO